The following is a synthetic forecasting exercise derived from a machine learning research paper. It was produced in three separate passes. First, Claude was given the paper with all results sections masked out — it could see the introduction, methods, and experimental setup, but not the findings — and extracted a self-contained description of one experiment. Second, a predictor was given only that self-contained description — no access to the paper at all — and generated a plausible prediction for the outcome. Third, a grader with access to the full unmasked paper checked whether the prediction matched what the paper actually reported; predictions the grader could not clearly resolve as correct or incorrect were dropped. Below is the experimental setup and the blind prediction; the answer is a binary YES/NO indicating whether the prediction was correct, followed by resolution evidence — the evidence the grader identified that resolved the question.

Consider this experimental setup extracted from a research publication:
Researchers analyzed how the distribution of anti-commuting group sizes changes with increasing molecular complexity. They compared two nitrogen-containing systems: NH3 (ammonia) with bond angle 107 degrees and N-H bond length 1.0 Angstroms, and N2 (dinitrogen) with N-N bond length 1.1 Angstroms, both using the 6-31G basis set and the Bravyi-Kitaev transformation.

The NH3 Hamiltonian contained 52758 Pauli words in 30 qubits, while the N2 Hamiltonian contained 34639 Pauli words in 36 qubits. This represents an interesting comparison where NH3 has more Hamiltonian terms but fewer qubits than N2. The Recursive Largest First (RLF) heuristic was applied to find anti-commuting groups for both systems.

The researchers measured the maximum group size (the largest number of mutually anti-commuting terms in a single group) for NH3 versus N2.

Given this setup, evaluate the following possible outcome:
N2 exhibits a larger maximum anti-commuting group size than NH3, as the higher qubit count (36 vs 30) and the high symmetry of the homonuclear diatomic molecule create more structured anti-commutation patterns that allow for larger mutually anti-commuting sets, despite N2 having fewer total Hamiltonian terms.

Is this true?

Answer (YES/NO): NO